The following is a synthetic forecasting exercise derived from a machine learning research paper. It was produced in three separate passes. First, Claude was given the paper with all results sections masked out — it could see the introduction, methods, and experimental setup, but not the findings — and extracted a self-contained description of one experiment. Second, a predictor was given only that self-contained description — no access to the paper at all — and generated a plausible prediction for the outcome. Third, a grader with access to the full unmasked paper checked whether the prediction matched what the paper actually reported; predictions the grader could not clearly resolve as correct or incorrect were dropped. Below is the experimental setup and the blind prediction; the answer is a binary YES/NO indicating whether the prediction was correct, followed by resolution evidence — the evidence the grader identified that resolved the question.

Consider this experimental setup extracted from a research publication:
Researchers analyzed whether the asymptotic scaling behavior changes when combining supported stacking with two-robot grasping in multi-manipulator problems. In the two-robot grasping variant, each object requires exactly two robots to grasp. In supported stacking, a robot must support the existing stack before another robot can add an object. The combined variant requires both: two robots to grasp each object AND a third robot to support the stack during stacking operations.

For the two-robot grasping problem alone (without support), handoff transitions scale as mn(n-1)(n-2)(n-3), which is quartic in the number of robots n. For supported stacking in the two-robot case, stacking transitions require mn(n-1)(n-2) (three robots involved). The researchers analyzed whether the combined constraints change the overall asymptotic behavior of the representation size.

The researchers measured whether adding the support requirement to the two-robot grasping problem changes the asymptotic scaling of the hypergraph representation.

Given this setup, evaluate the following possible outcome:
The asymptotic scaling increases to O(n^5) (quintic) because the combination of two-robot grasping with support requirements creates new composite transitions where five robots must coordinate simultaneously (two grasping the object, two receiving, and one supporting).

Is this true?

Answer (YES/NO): NO